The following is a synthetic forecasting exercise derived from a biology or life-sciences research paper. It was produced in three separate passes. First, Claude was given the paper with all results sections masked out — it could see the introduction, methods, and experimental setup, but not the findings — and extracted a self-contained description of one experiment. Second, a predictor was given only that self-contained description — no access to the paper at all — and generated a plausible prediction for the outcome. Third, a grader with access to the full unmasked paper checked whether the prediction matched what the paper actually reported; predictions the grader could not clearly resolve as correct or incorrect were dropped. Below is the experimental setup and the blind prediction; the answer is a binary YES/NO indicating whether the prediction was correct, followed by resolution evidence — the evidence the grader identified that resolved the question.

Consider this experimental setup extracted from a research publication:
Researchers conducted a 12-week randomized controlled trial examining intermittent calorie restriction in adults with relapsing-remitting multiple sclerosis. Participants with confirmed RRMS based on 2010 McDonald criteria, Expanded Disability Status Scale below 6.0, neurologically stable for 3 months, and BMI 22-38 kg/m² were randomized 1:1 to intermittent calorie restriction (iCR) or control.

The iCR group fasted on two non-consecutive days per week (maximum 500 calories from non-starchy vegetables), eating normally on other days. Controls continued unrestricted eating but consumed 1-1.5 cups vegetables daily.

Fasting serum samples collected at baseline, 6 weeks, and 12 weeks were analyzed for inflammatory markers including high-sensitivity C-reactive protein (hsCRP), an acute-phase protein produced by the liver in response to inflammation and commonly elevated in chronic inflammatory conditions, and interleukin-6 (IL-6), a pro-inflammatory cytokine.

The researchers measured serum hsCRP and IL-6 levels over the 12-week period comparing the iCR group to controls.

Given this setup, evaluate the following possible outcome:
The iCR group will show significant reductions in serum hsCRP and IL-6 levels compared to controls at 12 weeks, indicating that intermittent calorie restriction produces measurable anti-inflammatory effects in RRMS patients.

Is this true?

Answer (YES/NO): NO